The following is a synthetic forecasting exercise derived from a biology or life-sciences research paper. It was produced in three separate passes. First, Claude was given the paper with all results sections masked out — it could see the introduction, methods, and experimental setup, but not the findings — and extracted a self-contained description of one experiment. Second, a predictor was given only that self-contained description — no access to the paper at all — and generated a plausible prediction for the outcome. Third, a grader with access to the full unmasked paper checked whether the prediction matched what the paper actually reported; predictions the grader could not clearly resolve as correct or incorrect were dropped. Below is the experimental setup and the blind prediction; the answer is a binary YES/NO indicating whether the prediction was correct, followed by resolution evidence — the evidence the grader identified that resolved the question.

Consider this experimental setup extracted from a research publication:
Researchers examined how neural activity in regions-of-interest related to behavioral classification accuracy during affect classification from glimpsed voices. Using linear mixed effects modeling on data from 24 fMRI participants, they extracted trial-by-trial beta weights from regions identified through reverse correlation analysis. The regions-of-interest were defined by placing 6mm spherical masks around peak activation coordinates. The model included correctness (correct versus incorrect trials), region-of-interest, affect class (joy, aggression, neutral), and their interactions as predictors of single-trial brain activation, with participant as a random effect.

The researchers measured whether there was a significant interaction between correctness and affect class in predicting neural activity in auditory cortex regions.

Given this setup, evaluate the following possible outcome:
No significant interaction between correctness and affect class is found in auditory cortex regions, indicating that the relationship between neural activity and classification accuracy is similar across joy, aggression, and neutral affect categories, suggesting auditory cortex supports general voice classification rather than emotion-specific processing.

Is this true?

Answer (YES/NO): NO